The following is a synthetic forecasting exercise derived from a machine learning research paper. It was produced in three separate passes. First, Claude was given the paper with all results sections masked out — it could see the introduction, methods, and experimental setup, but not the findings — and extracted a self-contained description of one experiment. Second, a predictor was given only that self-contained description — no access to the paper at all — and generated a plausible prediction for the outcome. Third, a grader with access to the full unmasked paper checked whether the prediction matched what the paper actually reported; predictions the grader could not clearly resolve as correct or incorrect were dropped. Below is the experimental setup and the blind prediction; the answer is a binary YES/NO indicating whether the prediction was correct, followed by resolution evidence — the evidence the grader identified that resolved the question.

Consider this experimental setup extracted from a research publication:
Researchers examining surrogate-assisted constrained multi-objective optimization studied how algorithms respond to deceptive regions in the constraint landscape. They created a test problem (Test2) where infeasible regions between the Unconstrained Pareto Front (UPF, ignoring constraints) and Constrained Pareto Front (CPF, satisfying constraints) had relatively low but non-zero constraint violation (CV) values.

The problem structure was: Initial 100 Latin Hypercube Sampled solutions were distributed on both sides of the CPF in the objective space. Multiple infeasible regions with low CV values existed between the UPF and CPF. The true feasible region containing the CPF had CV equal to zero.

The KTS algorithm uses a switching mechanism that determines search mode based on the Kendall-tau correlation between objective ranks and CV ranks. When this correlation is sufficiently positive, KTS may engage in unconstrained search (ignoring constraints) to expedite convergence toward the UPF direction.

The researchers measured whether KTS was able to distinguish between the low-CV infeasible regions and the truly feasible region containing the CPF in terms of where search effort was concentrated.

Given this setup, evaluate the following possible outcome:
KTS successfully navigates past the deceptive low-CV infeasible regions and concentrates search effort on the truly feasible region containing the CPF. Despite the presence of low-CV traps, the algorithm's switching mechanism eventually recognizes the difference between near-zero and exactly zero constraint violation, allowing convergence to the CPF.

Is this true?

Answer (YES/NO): NO